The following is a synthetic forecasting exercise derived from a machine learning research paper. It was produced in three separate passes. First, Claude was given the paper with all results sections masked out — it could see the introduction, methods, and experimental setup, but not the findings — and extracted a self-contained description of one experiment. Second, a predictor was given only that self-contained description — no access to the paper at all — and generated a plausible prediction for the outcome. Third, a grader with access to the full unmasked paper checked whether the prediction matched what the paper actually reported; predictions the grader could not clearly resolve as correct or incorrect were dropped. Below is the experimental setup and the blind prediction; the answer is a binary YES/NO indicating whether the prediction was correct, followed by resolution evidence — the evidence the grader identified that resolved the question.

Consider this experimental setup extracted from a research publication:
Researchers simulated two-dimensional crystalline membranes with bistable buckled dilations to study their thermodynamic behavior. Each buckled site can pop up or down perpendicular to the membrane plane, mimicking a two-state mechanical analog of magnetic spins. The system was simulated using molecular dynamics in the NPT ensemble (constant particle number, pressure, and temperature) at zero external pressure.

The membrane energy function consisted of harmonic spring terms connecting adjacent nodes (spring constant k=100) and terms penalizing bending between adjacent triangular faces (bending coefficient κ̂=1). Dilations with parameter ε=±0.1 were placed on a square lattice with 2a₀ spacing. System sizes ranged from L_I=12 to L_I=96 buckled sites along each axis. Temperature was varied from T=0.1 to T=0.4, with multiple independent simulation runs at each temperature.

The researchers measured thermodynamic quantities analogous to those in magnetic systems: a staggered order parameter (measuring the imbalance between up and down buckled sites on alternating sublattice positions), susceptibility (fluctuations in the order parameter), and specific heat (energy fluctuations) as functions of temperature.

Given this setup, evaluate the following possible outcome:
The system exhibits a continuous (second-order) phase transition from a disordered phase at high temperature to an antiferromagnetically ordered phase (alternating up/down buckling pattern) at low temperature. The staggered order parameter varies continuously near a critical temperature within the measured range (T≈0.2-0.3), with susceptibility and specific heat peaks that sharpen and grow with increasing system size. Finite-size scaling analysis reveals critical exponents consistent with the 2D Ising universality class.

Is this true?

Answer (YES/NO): NO